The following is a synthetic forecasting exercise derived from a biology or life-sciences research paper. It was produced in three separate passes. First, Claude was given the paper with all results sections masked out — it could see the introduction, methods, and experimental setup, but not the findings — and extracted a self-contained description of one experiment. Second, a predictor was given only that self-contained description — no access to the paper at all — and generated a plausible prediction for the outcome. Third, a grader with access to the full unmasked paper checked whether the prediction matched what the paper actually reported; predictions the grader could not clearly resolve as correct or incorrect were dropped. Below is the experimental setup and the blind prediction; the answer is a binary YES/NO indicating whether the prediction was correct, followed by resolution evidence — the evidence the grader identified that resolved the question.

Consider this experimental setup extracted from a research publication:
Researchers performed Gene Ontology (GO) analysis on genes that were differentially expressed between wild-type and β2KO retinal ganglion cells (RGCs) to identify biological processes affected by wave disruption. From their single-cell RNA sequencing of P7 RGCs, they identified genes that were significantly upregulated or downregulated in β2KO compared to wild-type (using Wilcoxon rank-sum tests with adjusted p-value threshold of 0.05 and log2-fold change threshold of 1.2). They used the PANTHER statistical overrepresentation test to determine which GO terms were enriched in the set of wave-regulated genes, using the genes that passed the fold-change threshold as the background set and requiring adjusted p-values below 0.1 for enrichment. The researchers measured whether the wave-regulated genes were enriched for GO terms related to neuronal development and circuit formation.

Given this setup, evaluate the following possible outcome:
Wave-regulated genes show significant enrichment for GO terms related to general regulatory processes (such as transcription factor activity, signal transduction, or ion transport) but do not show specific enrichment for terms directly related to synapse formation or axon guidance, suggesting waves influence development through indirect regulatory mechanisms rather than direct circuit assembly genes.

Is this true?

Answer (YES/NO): NO